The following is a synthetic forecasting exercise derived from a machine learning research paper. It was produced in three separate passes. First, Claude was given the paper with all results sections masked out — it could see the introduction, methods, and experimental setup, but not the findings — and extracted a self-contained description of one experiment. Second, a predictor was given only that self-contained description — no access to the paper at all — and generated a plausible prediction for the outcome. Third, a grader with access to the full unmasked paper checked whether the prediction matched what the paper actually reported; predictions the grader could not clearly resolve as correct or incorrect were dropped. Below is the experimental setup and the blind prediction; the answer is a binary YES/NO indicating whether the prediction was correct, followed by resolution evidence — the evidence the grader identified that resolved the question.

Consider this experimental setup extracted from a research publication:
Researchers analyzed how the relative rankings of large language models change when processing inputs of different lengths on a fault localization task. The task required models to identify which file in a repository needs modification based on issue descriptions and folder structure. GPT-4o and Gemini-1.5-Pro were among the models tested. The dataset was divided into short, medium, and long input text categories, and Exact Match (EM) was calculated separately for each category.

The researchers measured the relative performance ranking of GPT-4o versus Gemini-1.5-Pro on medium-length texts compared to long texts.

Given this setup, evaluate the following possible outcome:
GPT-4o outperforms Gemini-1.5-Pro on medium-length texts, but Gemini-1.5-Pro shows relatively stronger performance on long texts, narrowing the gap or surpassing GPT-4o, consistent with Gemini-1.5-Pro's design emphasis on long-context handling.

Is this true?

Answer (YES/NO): YES